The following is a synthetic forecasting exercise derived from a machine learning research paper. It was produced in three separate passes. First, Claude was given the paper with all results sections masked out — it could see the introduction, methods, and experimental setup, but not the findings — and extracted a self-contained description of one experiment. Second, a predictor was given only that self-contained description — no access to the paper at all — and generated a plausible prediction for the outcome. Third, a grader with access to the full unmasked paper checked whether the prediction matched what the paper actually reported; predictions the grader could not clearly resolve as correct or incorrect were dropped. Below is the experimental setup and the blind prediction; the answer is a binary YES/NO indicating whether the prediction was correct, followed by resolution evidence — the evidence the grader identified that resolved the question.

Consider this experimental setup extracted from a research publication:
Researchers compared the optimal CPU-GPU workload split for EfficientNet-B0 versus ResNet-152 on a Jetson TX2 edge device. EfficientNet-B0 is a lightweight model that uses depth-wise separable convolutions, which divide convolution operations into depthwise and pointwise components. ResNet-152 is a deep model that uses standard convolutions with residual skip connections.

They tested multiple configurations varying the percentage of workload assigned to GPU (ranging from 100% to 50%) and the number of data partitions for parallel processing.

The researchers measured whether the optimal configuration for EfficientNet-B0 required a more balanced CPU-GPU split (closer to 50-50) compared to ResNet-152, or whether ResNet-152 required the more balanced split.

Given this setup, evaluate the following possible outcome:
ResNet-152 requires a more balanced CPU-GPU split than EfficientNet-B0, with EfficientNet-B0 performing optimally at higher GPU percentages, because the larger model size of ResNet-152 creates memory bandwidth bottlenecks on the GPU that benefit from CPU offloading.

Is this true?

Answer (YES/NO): NO